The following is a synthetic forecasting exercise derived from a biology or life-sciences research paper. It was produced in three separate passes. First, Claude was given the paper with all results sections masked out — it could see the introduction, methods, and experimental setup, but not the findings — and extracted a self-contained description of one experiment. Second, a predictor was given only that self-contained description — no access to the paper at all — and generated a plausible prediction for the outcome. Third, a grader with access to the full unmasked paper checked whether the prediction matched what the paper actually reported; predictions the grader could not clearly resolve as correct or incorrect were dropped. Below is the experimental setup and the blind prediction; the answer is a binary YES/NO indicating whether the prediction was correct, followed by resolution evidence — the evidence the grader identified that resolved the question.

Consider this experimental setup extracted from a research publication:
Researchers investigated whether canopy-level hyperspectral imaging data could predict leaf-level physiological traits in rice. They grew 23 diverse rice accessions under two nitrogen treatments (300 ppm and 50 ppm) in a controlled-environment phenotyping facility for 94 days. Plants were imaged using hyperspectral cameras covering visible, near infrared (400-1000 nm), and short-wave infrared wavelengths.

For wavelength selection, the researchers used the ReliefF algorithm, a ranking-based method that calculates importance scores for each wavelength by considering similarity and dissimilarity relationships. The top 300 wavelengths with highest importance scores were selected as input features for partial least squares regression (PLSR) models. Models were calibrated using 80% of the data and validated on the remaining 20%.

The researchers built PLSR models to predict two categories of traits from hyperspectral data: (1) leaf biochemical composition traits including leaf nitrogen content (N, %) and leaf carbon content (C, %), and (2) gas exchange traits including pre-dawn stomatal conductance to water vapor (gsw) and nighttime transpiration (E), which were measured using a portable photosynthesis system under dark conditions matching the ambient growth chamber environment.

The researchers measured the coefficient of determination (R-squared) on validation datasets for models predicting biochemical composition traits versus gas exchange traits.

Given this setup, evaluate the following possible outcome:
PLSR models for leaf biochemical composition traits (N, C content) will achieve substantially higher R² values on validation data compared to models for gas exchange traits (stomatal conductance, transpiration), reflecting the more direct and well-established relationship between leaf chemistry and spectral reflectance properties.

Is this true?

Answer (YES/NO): NO